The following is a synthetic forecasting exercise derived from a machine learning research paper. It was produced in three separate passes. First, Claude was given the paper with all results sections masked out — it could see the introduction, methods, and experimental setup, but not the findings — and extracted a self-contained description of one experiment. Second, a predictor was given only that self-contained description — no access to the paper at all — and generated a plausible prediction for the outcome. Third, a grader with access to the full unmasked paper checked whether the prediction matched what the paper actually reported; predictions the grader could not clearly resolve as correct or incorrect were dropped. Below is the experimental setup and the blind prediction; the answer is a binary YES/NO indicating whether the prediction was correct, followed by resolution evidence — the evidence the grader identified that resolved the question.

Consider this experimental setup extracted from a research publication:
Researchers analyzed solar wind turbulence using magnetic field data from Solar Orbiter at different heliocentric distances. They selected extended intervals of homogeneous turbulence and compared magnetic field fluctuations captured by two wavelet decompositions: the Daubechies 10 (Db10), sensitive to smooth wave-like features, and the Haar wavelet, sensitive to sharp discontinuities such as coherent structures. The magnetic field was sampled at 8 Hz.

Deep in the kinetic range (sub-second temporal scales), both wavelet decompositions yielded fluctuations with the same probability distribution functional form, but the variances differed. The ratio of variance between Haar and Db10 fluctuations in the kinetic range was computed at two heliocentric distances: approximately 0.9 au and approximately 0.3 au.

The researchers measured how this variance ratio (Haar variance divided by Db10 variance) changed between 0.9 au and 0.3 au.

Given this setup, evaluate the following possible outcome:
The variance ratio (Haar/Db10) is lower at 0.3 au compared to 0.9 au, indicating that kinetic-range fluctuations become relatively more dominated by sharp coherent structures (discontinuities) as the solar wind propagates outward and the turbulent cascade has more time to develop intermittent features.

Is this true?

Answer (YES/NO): YES